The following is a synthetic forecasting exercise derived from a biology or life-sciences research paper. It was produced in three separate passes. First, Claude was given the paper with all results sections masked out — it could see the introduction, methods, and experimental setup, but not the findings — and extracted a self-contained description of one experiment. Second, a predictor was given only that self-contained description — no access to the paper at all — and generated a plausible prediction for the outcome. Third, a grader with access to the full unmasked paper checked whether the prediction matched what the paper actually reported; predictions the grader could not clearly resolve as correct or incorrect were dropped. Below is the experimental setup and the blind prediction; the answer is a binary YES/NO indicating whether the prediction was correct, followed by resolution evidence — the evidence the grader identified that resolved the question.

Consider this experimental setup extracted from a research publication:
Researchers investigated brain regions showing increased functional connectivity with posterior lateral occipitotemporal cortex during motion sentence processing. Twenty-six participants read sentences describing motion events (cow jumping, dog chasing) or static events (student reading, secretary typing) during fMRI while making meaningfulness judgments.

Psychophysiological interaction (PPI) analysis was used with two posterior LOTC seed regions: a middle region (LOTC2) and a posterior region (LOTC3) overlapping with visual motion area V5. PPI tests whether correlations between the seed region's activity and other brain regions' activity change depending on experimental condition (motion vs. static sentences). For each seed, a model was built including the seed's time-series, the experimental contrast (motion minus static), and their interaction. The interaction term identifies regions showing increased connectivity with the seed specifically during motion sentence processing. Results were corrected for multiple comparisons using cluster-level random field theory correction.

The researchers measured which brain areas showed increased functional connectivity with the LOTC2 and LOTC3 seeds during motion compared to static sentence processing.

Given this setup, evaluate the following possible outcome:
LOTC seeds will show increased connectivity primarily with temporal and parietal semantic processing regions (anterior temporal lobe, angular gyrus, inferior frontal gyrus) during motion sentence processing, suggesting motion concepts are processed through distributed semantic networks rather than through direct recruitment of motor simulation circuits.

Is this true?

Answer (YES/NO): NO